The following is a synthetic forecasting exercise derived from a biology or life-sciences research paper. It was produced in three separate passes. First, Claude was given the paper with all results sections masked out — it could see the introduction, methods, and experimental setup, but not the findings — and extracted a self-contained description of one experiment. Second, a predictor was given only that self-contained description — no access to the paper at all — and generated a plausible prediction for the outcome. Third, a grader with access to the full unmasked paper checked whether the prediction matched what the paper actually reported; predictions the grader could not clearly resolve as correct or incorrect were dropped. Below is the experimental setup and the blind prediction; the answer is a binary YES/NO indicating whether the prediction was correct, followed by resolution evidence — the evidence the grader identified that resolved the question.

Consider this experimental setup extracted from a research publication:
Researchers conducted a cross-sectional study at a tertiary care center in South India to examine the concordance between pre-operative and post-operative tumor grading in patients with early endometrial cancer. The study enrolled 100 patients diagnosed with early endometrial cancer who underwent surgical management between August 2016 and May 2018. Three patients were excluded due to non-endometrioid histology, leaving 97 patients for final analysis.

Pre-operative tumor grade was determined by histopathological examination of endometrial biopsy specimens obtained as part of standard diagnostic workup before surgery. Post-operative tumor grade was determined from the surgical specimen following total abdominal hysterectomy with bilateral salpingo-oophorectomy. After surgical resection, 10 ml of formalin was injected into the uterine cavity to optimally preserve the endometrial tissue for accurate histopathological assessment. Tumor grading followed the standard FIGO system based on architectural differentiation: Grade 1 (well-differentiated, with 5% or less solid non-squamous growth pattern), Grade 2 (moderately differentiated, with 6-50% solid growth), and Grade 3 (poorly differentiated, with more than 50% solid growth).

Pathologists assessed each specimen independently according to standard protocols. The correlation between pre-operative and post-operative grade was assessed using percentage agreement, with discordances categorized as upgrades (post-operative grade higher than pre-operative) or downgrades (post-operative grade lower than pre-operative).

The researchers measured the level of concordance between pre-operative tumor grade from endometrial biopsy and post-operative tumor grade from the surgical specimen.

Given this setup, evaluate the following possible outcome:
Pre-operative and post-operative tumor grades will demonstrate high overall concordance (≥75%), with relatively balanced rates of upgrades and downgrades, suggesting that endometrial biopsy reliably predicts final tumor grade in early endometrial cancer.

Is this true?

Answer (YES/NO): NO